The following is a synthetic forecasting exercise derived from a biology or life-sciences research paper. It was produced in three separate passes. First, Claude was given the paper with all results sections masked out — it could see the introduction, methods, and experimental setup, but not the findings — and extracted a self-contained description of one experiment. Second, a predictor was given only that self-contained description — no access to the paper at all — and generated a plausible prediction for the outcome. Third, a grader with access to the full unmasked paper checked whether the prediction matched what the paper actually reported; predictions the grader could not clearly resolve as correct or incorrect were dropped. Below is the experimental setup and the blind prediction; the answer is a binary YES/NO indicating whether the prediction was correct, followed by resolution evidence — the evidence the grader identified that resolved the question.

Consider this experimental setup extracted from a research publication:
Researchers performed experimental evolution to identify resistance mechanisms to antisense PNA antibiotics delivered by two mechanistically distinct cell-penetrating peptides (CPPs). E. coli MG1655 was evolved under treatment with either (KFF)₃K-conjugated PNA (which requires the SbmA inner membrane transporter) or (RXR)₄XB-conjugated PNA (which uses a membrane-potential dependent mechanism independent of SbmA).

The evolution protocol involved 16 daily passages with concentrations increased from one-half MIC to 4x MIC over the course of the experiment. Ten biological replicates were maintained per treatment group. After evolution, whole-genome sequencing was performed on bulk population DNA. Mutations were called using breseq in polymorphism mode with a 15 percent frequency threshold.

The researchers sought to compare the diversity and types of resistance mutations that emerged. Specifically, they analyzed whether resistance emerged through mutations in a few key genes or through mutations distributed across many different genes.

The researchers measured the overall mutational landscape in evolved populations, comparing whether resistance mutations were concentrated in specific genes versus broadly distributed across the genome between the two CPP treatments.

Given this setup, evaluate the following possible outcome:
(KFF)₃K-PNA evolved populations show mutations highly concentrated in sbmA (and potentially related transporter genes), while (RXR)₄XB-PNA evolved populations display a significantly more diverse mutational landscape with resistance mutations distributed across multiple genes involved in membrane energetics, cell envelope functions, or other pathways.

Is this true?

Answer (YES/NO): NO